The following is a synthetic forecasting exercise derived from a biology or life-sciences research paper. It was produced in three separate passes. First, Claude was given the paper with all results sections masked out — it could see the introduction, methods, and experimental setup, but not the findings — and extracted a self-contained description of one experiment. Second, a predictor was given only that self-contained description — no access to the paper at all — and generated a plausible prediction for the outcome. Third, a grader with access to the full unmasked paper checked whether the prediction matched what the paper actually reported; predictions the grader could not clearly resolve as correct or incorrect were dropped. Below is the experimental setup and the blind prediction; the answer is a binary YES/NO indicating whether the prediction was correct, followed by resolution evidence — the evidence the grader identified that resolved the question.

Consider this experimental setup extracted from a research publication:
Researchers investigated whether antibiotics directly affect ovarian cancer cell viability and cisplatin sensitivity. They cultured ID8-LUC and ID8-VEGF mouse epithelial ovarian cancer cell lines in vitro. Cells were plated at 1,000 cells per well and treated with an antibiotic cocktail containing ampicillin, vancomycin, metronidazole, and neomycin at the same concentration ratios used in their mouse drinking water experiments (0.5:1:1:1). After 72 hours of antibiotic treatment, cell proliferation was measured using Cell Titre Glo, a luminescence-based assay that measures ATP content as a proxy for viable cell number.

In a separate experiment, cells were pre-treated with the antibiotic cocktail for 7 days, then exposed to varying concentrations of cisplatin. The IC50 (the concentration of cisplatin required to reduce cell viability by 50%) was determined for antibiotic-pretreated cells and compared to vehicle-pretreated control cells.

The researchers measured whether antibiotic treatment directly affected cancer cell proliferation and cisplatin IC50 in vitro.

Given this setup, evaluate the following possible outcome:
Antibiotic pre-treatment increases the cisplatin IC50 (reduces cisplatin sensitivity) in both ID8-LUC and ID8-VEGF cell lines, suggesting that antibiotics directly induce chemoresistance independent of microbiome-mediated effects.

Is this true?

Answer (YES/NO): NO